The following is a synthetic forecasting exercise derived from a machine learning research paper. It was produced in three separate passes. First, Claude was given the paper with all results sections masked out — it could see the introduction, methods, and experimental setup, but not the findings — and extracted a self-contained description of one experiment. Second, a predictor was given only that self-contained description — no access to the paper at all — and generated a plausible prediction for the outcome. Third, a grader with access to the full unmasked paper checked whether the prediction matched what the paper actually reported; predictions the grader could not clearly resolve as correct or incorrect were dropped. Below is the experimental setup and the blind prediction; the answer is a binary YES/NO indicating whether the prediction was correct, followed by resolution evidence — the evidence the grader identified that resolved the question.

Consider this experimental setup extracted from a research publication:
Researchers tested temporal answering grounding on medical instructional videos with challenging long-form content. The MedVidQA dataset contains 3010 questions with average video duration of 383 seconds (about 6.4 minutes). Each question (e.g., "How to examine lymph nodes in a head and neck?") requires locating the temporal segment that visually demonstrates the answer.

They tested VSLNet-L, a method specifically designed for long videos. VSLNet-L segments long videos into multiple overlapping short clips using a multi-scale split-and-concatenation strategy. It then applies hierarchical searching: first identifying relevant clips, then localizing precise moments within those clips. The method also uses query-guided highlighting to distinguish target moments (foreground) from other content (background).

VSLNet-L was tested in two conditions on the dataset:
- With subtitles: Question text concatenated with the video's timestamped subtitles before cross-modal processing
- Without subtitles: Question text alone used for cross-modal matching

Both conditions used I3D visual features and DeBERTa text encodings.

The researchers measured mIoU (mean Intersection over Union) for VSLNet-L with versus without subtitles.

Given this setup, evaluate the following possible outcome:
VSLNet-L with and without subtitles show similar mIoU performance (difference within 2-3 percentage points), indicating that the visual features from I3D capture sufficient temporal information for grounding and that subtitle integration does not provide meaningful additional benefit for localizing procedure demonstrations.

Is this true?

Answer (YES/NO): YES